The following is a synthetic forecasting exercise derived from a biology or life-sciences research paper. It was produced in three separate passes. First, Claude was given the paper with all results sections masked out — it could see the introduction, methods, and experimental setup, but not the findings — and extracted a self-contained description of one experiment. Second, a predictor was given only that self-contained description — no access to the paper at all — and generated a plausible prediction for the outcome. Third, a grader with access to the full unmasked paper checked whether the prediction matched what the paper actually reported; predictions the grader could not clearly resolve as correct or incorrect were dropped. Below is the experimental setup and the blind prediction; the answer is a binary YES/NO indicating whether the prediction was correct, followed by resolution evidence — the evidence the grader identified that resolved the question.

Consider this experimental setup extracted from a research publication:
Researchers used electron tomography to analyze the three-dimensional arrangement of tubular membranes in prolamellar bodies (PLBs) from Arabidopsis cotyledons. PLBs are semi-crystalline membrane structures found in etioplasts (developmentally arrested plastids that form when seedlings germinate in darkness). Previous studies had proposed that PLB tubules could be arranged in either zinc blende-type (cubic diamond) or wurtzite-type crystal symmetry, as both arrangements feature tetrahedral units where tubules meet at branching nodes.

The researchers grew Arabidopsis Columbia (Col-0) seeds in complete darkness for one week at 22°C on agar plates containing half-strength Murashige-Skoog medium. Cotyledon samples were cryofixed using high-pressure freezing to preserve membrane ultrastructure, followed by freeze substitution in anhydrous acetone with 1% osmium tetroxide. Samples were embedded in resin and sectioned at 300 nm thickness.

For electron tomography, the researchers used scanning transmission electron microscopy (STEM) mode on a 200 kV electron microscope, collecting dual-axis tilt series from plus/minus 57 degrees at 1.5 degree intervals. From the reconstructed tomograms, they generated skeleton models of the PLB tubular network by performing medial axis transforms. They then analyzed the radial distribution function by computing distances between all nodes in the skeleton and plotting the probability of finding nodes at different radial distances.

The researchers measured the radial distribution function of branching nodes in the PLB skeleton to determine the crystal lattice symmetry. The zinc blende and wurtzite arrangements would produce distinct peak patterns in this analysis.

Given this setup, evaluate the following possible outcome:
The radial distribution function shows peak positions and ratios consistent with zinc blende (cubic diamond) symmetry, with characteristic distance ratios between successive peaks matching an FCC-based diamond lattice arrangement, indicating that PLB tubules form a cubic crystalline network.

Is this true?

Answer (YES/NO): YES